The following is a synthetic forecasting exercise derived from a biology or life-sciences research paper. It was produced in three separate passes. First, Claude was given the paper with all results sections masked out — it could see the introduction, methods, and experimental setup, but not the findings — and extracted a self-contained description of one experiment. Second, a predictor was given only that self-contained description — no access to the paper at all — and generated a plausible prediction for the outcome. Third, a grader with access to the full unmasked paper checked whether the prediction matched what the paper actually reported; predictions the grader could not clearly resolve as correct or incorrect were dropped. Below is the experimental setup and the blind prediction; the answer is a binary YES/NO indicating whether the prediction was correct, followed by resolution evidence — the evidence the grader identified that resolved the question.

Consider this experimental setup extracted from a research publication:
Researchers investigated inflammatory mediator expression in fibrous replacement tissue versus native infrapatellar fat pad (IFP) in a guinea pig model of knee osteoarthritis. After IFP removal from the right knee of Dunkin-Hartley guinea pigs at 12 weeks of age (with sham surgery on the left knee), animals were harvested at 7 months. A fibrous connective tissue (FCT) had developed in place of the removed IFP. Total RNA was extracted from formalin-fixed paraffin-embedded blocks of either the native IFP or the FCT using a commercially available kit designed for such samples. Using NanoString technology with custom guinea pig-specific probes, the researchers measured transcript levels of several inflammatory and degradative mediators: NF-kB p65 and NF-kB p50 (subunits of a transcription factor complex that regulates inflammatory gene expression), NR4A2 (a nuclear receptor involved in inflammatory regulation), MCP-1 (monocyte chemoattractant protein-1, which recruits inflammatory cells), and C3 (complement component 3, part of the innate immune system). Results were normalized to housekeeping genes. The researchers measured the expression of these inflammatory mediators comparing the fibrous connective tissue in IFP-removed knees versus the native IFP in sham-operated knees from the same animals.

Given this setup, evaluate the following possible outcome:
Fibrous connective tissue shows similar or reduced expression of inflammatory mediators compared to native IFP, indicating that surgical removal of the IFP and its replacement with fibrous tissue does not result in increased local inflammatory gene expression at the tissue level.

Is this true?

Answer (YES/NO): YES